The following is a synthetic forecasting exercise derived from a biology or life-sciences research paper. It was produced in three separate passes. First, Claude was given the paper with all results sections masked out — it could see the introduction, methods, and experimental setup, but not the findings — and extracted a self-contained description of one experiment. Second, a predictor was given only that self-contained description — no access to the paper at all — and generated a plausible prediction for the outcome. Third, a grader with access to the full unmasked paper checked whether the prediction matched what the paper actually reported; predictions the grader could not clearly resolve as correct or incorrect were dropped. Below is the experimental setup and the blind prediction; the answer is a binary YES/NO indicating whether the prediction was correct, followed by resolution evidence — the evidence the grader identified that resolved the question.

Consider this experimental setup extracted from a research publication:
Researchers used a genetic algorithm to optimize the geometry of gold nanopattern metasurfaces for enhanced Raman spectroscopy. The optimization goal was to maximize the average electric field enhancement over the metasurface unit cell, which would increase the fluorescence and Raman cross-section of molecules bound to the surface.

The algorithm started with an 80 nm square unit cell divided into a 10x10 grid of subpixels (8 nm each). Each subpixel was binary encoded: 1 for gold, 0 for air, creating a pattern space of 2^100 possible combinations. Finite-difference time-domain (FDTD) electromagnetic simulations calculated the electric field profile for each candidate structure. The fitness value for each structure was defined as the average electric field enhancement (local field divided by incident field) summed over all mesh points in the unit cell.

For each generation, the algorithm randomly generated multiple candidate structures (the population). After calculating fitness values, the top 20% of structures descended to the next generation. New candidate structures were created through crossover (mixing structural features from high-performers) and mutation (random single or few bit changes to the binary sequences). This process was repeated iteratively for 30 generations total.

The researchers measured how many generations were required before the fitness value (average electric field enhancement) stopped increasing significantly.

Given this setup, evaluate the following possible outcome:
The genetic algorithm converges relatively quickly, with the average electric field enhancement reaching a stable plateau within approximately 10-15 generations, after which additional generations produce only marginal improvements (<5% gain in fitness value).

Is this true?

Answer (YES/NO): YES